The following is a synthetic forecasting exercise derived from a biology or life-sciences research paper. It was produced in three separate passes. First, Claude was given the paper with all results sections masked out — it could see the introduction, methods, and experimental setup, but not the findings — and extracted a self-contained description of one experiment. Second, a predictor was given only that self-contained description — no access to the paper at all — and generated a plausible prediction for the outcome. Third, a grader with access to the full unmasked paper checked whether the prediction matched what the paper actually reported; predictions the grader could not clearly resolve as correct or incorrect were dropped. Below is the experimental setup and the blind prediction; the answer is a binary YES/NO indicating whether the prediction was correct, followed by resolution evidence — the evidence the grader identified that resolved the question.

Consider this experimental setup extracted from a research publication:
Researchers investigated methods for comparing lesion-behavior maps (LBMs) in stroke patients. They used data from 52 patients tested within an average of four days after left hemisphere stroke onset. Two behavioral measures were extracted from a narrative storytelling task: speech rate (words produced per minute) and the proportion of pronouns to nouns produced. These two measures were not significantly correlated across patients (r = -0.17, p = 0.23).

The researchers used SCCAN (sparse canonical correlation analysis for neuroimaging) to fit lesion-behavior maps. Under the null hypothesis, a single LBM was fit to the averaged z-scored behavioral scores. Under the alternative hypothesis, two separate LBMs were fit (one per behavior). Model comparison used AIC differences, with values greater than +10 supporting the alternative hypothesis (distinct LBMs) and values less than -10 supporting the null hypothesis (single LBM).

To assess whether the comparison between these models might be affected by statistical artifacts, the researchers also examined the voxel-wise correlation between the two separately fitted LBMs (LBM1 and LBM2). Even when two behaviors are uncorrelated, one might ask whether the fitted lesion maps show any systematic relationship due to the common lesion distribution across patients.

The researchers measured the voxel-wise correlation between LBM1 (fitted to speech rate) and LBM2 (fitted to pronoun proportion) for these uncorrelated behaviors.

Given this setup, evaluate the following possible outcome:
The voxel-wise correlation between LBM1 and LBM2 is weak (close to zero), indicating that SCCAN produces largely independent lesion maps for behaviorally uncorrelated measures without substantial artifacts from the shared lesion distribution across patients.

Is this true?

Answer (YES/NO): NO